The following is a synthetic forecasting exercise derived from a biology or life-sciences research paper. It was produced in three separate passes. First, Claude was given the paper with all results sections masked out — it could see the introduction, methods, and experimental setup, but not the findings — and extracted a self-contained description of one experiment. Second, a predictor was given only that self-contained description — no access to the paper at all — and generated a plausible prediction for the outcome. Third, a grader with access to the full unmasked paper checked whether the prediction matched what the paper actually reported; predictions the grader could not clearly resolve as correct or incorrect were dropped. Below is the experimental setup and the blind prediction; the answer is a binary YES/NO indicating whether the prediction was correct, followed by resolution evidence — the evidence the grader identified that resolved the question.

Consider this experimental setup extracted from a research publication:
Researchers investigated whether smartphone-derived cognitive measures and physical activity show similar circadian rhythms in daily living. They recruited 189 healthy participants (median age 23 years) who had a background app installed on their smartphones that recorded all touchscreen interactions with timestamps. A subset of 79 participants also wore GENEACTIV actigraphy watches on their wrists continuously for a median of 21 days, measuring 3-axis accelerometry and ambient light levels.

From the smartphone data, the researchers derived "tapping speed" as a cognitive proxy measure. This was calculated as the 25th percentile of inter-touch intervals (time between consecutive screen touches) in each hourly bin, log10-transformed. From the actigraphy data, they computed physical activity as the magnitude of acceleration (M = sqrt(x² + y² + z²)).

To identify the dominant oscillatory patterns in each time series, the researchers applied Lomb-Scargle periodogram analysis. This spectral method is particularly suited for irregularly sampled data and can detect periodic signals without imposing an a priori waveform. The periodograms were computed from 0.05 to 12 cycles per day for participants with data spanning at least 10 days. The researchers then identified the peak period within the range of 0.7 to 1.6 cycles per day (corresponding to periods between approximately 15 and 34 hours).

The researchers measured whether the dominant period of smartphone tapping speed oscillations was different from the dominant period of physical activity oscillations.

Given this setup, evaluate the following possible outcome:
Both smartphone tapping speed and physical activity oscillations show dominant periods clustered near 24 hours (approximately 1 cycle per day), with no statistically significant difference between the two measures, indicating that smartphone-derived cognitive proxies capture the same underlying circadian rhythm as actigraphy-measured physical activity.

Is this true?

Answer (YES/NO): NO